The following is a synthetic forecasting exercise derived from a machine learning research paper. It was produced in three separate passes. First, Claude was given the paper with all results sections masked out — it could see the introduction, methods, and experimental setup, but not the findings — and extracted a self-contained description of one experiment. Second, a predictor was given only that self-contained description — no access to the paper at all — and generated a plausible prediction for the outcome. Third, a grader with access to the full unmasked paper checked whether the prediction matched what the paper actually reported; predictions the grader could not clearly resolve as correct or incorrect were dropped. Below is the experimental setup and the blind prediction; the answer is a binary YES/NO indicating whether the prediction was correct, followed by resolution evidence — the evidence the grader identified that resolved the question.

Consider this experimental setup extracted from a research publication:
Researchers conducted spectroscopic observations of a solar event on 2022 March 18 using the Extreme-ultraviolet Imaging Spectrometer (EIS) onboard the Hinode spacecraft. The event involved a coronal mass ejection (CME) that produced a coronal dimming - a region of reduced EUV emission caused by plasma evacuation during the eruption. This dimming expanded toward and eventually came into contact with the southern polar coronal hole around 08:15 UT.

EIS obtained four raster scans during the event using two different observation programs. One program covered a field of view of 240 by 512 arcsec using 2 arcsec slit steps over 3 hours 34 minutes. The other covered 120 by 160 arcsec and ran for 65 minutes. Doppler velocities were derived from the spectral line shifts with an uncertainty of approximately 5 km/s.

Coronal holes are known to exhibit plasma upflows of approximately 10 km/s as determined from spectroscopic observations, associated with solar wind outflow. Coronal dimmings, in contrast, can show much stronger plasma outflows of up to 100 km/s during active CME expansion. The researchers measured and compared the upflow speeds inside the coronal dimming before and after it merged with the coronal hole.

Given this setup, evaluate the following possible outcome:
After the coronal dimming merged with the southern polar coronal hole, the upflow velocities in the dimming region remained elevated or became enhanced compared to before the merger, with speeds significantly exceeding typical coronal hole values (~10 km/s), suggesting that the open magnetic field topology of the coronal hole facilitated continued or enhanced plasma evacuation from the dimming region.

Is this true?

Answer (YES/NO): NO